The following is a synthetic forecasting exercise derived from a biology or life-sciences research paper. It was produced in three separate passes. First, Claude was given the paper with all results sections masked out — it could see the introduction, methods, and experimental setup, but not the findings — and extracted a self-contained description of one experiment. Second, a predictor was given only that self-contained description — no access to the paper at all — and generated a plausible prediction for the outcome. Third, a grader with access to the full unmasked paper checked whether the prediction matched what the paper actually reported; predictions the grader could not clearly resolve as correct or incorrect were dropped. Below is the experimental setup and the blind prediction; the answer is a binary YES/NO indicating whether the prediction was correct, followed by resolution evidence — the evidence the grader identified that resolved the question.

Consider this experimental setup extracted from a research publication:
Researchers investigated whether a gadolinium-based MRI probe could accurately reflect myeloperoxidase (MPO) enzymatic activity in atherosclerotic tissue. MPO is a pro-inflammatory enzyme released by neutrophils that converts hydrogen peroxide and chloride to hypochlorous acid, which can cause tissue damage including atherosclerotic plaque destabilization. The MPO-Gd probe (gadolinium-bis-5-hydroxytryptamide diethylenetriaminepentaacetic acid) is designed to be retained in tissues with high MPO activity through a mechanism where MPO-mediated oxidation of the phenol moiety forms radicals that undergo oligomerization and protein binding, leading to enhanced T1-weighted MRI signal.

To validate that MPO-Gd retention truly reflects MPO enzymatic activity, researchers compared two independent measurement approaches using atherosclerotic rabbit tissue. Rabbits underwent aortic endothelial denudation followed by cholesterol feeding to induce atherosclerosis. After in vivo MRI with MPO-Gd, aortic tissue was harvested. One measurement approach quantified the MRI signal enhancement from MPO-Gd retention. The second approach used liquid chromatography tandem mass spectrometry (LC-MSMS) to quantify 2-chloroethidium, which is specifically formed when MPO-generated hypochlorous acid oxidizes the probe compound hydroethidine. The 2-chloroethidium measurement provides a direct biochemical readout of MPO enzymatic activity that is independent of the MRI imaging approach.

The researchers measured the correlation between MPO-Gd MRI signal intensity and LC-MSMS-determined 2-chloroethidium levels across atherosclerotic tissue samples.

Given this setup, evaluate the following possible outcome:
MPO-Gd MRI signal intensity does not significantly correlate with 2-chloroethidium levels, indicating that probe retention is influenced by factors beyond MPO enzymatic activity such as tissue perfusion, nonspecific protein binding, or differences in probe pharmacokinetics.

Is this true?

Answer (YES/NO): NO